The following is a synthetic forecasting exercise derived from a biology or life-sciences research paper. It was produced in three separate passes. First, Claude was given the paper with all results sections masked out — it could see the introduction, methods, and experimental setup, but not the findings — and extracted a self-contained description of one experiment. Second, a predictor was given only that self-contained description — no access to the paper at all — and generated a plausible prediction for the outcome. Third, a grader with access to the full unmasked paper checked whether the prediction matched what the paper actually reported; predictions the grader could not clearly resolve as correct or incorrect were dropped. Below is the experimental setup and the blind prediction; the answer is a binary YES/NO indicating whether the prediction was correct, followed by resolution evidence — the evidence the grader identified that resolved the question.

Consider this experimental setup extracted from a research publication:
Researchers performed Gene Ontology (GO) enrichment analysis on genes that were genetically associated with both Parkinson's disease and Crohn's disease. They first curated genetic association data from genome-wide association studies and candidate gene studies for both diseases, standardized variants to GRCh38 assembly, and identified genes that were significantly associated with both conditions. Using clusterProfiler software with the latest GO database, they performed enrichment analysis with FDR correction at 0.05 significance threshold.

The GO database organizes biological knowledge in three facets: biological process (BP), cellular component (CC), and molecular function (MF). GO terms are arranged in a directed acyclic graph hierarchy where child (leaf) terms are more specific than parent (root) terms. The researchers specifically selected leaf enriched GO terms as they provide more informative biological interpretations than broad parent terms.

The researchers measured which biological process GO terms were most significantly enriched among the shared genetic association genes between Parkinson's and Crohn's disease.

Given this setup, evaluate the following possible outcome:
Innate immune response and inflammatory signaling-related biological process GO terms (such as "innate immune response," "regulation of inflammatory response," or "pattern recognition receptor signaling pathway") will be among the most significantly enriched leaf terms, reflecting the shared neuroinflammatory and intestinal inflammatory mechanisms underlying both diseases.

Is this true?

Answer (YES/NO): NO